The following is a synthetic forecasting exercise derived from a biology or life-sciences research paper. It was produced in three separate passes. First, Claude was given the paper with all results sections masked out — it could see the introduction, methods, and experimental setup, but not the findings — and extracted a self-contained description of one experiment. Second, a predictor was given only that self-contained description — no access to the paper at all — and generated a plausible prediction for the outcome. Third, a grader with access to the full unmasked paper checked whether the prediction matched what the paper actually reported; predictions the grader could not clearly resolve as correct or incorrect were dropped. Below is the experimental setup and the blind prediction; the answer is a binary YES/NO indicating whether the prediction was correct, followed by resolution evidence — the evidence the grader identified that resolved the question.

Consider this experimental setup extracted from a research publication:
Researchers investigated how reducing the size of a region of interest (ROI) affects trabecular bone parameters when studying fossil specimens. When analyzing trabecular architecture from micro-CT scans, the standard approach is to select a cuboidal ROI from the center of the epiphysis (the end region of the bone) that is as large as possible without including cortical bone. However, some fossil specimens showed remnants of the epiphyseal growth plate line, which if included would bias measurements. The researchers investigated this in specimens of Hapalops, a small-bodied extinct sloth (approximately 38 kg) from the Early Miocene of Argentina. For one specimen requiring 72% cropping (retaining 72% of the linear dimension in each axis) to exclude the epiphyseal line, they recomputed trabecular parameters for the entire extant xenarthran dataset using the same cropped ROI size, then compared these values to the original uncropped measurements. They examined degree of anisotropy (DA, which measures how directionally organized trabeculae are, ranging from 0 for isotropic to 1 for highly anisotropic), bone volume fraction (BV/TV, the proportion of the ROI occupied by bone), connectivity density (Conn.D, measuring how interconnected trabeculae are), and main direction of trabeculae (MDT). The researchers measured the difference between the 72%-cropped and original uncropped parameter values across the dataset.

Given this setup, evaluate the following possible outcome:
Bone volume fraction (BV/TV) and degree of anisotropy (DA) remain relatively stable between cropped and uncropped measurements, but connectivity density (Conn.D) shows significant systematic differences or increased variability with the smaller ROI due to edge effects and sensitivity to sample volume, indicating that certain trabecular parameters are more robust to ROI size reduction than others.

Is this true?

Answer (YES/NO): NO